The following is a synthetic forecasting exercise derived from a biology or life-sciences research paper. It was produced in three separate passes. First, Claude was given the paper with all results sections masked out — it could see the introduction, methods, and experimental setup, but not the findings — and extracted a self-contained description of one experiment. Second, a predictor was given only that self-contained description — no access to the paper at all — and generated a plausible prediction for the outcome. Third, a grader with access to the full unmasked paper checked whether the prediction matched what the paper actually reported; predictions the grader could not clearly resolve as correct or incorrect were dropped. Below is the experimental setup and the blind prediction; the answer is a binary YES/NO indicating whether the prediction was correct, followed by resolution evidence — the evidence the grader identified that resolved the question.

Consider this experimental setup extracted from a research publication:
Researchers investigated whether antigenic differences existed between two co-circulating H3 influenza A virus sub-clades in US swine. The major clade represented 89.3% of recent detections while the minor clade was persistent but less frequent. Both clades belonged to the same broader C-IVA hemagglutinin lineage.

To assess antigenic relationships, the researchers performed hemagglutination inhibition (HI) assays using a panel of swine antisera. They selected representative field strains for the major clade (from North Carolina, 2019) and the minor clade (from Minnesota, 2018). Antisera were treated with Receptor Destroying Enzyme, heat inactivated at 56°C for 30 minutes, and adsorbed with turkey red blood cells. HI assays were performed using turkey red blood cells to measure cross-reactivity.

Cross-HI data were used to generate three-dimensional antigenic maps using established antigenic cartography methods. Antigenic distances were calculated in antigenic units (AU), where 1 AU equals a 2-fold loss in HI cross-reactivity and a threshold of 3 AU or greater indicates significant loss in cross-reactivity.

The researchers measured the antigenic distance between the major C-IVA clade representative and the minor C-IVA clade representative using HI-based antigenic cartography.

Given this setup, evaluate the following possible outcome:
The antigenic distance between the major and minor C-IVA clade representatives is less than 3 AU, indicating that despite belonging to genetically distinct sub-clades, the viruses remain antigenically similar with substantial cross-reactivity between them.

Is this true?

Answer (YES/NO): YES